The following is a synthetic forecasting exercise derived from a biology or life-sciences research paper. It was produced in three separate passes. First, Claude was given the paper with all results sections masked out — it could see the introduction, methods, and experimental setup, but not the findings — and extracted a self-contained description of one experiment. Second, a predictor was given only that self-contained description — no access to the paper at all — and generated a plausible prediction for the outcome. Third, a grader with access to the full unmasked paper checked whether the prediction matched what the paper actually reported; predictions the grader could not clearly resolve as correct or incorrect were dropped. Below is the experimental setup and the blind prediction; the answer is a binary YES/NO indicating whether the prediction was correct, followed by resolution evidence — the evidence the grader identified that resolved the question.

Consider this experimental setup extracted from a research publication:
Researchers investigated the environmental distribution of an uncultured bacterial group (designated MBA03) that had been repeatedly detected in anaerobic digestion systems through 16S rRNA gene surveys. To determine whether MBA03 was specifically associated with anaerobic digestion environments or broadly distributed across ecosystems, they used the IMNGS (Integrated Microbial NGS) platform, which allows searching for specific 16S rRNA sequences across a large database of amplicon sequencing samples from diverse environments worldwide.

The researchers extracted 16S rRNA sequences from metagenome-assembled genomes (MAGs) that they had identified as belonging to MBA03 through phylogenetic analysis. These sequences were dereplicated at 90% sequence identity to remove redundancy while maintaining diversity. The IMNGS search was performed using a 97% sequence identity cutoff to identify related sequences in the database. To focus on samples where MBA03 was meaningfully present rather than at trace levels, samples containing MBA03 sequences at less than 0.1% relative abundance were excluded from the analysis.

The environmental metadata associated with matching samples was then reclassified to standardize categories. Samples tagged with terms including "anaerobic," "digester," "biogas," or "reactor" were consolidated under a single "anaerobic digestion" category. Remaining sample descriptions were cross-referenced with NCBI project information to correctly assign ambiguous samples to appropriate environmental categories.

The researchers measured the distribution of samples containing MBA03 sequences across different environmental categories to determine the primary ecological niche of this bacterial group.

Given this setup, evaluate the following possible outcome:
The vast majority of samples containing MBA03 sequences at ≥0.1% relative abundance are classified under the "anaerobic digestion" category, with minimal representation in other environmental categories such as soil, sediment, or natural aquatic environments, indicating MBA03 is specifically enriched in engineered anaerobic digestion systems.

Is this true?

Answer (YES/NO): YES